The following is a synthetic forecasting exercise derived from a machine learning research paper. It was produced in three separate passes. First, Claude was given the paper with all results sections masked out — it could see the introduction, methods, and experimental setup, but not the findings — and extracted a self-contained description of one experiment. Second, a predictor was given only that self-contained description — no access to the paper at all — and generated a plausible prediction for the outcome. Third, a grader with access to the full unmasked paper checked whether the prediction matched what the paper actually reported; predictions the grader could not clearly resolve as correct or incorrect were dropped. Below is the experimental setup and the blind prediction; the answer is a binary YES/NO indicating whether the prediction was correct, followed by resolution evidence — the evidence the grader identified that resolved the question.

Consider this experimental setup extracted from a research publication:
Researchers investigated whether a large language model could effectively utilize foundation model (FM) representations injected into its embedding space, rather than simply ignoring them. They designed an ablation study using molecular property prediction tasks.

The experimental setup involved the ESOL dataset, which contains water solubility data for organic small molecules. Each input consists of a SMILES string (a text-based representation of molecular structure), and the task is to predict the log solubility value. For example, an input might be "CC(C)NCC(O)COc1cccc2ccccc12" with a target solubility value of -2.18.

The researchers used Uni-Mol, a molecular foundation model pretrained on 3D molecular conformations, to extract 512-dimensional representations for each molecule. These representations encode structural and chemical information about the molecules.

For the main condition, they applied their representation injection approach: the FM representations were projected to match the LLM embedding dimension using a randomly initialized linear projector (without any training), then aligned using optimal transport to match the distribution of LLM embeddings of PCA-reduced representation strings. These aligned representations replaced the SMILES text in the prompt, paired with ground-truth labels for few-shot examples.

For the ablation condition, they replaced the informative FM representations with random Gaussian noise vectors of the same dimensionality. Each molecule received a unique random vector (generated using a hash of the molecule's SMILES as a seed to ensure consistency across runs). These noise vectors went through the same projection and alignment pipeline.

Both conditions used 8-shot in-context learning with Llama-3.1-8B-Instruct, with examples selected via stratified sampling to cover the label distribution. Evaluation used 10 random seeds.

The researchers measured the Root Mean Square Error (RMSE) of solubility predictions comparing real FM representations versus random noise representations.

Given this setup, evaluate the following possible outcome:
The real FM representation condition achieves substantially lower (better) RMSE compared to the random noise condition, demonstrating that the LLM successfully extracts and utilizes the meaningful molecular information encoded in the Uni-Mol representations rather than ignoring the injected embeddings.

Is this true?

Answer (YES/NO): YES